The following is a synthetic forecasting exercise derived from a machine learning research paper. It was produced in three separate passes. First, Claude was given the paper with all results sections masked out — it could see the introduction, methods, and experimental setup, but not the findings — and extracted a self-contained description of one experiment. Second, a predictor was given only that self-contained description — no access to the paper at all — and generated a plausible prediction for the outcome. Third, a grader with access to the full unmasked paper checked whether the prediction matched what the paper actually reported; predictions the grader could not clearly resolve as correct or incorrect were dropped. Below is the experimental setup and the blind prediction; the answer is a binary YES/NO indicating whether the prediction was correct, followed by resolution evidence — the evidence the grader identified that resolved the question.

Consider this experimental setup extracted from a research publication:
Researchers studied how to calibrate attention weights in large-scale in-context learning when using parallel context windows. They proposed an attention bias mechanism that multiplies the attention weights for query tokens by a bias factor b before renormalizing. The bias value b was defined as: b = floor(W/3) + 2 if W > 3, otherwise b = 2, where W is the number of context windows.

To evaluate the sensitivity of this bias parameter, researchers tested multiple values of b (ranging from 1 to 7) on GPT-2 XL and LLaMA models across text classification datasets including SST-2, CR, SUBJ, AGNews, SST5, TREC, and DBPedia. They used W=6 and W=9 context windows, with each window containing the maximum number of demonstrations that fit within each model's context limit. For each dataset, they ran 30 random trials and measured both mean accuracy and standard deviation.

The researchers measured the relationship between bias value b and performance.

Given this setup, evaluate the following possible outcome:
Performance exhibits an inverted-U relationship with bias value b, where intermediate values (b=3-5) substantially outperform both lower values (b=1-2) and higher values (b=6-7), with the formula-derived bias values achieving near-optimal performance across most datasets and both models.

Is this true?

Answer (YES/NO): NO